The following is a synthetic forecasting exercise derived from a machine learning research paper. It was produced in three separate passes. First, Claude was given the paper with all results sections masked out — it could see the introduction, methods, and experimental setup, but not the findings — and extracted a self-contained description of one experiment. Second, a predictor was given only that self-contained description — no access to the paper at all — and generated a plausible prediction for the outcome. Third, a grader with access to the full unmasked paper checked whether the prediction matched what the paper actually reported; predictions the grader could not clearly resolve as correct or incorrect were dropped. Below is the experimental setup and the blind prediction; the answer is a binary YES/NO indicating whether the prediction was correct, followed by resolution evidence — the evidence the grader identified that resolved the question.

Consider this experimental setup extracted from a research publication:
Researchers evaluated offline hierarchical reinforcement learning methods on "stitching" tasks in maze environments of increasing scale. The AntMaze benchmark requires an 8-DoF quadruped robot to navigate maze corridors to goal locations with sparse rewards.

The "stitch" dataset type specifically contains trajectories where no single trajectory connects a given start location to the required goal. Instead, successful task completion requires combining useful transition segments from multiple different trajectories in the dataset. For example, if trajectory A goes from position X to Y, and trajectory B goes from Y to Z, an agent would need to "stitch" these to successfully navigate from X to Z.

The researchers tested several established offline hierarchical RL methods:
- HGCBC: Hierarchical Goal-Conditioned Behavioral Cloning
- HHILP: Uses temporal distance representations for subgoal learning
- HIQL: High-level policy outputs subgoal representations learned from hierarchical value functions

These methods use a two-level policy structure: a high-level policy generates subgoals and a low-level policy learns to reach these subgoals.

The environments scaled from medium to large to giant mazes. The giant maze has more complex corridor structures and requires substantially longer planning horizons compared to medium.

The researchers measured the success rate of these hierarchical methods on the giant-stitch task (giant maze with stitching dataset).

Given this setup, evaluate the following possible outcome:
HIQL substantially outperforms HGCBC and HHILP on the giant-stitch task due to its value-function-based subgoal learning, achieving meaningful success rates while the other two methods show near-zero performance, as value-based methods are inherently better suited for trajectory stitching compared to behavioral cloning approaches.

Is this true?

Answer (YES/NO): NO